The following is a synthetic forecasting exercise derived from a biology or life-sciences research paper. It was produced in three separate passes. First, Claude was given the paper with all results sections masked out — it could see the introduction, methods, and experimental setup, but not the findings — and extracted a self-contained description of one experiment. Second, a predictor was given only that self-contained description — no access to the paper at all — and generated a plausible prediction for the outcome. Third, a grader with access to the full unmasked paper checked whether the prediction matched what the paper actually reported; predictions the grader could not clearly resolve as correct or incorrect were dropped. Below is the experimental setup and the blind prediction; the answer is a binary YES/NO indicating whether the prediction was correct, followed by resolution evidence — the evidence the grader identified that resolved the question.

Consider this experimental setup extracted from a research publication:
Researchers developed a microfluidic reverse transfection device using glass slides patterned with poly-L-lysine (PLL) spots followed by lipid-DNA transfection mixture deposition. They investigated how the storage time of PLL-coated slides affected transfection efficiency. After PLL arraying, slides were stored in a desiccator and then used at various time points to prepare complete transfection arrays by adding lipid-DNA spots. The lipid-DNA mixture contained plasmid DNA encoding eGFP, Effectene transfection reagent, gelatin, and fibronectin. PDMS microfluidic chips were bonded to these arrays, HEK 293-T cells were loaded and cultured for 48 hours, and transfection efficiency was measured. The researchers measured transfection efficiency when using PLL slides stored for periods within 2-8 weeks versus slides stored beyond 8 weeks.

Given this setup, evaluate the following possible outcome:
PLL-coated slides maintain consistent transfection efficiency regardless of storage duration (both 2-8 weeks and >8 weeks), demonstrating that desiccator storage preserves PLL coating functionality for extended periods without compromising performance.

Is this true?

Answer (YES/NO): NO